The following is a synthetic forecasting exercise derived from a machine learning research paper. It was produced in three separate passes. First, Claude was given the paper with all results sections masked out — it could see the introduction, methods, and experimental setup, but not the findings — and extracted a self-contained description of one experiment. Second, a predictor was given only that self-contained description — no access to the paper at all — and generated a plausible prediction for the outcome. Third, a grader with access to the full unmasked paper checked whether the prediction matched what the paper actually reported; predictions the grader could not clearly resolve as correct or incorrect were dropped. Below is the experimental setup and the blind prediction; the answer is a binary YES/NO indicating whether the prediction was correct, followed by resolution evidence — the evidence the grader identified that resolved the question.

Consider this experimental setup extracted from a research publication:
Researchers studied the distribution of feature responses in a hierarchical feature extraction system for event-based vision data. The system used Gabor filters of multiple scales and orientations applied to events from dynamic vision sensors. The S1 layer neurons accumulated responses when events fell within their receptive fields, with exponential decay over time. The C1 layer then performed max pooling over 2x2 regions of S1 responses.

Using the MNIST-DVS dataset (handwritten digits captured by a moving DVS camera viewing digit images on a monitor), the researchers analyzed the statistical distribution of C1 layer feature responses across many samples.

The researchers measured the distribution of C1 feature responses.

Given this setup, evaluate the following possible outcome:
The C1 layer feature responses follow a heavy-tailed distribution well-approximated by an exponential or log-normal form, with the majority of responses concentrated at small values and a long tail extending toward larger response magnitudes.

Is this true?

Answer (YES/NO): NO